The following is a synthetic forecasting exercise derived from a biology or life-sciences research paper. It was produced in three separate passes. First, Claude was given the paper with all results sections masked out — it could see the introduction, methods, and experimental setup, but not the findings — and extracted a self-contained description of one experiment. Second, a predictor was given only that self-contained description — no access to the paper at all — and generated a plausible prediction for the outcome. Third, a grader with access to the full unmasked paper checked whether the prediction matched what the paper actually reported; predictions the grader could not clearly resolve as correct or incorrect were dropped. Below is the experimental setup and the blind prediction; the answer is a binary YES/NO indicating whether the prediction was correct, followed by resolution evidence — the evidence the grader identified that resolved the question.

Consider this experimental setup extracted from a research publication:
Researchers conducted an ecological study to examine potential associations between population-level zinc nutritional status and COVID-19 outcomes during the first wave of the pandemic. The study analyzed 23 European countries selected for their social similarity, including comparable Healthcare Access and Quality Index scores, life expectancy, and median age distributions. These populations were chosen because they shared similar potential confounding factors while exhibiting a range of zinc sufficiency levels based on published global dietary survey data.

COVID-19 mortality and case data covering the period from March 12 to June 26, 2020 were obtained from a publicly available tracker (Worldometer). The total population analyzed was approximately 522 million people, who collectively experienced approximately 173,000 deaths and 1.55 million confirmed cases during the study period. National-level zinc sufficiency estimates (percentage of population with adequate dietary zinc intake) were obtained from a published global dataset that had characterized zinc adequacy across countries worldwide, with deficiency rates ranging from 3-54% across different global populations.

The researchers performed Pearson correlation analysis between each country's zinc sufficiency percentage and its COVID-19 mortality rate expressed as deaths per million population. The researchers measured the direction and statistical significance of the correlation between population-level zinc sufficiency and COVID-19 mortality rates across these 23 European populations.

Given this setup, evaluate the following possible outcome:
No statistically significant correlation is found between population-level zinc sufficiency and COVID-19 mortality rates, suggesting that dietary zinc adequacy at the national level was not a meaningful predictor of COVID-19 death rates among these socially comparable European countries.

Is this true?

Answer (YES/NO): NO